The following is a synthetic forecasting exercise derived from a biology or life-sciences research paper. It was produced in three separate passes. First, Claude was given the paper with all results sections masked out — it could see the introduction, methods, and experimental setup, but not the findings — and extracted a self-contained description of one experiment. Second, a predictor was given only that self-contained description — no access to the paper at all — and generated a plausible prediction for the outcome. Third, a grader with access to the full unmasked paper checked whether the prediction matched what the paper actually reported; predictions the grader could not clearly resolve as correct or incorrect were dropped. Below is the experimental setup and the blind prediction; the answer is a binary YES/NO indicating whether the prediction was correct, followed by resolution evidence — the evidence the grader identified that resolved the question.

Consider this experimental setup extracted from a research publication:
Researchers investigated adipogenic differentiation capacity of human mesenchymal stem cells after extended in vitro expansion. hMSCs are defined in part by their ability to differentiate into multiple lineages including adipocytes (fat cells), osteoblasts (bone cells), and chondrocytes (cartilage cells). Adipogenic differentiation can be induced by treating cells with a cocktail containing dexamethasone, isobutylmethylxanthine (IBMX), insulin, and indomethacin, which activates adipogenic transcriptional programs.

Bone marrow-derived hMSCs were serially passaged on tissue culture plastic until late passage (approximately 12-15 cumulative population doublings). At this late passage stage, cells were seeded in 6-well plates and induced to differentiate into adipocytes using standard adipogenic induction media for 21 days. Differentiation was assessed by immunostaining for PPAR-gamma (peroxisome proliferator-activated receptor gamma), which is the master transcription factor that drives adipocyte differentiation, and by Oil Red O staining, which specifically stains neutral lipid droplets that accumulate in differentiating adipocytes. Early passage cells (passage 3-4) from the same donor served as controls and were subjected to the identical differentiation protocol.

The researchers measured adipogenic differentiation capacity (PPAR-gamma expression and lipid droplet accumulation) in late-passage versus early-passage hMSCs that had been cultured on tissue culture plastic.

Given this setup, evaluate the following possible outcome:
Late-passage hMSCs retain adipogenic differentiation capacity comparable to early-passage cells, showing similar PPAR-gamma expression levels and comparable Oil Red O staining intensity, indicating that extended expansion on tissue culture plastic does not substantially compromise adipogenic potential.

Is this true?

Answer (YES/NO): NO